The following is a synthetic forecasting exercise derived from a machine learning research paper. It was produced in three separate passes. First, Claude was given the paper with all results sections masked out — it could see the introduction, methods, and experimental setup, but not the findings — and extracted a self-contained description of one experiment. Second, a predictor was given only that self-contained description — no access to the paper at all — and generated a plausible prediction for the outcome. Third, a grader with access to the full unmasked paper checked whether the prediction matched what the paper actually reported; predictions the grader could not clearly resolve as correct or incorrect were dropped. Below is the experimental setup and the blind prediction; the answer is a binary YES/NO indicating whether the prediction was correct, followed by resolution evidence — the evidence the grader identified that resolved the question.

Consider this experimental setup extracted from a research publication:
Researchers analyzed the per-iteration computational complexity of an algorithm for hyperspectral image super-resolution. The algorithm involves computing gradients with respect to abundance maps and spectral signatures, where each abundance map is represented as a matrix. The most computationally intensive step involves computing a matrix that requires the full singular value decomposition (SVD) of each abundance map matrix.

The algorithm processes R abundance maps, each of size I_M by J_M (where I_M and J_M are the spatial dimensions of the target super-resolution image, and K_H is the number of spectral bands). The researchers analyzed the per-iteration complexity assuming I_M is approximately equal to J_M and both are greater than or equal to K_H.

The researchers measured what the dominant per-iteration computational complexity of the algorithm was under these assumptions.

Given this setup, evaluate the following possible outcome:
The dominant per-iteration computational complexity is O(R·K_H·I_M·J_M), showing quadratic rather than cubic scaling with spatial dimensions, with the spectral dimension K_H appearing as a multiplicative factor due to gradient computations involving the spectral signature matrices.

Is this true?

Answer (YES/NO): NO